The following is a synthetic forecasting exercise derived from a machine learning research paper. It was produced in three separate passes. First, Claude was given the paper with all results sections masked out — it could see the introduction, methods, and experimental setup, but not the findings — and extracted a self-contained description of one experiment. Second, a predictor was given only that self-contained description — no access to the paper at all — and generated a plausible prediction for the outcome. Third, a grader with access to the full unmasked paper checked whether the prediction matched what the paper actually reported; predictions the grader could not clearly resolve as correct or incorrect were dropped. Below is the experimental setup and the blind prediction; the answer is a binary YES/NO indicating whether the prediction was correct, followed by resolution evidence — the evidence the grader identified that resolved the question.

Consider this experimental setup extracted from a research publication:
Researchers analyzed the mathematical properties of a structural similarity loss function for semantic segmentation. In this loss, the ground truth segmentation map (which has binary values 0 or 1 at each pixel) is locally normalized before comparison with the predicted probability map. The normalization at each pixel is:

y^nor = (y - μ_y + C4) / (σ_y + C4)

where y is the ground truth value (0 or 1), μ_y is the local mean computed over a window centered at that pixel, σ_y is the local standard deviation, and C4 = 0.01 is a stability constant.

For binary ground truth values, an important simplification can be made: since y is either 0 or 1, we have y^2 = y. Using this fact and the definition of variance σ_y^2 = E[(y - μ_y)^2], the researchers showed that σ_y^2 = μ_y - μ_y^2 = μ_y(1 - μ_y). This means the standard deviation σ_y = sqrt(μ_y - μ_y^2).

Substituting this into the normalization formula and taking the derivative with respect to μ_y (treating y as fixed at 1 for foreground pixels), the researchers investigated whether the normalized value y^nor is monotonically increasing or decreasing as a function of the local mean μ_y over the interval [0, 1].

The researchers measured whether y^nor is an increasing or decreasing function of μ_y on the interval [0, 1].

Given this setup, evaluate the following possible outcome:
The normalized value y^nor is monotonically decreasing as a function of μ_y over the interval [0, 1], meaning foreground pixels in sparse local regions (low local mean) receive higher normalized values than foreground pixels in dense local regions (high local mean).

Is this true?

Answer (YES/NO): YES